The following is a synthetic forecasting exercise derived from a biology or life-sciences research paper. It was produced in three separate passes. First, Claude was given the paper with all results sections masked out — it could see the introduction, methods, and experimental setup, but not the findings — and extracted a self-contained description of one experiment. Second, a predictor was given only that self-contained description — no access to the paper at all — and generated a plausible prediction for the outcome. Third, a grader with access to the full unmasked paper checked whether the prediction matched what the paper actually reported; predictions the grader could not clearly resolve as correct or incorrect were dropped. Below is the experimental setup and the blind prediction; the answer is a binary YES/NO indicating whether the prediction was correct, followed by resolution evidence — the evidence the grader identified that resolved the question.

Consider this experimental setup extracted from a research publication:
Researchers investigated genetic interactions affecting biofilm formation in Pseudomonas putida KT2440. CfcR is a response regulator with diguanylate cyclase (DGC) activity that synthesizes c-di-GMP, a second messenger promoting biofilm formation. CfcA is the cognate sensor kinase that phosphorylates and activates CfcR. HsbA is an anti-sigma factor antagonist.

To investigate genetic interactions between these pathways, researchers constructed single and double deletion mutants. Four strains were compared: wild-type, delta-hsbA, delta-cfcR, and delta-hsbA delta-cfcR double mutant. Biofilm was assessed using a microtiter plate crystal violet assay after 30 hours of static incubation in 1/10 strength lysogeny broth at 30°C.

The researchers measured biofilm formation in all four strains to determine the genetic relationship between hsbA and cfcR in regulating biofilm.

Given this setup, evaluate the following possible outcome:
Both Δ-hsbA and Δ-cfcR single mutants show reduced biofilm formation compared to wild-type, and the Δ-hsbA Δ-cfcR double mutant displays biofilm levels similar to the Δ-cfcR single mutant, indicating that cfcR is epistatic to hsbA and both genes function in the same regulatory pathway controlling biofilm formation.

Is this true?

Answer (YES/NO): NO